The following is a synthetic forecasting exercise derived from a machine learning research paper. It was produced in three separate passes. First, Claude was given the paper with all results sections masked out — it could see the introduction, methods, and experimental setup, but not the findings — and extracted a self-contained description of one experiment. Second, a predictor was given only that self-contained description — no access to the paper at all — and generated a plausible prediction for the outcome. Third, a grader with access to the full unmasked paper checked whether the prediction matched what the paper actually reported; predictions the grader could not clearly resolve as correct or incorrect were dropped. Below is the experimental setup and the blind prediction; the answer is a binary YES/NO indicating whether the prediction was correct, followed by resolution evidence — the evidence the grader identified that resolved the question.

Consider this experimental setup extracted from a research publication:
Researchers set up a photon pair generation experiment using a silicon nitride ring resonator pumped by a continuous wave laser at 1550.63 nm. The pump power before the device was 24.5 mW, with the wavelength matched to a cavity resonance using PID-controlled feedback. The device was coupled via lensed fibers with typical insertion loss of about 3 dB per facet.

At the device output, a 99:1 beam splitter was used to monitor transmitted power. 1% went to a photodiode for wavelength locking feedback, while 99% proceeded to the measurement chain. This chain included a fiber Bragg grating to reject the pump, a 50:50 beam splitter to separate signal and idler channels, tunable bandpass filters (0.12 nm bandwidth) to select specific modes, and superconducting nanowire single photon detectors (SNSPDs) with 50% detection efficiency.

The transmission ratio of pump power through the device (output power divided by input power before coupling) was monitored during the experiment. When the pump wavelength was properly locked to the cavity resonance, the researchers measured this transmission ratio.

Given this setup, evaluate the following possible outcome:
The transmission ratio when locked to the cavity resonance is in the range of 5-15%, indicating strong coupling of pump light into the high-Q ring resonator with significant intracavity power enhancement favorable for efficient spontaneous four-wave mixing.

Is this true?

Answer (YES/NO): YES